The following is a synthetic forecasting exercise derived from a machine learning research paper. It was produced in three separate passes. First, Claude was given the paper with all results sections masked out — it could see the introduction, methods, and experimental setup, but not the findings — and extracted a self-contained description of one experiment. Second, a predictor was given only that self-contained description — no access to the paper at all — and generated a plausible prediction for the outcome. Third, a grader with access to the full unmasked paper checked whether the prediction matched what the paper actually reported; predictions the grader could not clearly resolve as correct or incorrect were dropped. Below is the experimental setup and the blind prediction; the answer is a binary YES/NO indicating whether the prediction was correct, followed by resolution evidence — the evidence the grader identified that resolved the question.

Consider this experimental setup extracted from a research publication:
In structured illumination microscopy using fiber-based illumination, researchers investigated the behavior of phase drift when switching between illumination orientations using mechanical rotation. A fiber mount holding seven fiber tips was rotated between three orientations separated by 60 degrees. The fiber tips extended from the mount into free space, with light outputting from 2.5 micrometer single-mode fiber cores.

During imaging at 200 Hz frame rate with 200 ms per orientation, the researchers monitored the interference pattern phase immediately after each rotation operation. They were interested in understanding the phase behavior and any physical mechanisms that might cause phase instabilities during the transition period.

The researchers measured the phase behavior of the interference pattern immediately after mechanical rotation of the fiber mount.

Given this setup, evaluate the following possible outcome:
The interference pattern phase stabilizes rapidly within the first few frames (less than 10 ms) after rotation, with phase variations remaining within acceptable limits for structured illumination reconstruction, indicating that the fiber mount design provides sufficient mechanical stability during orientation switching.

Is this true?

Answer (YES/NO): NO